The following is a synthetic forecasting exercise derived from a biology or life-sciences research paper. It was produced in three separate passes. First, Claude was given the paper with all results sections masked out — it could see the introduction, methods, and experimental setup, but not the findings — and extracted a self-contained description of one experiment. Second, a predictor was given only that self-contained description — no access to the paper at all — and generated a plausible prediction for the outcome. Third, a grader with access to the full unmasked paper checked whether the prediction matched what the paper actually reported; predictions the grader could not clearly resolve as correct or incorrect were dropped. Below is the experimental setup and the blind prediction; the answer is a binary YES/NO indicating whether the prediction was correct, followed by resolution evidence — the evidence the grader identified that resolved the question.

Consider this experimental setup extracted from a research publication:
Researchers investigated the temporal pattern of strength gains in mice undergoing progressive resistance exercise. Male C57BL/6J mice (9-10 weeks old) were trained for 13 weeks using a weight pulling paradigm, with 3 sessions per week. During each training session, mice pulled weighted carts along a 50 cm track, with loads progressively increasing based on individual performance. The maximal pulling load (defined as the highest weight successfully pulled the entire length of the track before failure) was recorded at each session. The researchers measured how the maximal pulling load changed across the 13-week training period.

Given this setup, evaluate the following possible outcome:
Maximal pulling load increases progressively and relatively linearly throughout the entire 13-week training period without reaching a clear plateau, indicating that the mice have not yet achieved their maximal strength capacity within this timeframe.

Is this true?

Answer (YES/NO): NO